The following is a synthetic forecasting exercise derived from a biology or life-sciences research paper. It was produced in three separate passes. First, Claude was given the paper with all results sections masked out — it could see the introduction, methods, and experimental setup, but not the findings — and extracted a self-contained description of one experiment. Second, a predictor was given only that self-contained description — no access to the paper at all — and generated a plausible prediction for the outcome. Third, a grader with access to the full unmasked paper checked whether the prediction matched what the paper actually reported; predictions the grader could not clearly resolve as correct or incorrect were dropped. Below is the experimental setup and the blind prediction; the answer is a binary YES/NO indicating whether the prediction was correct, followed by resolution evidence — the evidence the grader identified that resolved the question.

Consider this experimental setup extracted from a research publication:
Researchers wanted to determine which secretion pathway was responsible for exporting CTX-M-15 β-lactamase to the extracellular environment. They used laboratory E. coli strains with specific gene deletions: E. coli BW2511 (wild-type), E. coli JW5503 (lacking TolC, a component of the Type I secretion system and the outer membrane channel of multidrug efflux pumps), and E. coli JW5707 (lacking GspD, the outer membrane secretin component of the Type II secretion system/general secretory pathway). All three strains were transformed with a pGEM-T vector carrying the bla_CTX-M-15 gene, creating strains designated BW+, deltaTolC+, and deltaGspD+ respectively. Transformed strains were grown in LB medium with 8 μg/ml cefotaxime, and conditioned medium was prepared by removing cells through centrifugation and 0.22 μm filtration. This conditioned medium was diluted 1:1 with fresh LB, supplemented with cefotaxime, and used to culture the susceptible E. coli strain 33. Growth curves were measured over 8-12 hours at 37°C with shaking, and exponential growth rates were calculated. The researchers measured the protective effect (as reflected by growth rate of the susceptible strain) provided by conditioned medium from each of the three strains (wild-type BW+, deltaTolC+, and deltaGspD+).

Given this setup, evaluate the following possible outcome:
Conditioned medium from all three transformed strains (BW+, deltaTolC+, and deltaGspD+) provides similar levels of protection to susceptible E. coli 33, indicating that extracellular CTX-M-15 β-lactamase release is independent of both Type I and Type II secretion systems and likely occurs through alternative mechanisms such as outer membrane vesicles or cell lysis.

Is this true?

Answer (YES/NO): NO